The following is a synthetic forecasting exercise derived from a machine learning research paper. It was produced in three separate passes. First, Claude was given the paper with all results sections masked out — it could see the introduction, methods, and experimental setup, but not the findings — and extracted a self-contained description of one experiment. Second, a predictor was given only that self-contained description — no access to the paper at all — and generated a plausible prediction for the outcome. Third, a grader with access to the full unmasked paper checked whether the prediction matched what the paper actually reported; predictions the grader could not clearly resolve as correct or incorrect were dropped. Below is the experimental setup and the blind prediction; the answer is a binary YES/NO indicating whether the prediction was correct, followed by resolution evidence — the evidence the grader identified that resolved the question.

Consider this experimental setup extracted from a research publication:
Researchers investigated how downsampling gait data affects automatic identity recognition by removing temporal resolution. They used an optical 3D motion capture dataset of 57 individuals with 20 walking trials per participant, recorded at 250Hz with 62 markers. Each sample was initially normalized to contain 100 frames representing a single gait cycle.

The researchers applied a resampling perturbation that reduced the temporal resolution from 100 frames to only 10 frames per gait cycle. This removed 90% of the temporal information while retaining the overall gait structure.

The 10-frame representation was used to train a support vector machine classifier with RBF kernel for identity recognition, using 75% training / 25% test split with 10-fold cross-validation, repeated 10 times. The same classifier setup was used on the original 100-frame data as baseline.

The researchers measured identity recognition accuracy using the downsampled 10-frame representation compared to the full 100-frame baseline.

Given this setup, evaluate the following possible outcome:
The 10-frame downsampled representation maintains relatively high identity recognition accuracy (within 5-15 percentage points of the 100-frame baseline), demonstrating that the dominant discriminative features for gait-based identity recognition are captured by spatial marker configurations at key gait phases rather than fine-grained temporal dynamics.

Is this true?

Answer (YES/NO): NO